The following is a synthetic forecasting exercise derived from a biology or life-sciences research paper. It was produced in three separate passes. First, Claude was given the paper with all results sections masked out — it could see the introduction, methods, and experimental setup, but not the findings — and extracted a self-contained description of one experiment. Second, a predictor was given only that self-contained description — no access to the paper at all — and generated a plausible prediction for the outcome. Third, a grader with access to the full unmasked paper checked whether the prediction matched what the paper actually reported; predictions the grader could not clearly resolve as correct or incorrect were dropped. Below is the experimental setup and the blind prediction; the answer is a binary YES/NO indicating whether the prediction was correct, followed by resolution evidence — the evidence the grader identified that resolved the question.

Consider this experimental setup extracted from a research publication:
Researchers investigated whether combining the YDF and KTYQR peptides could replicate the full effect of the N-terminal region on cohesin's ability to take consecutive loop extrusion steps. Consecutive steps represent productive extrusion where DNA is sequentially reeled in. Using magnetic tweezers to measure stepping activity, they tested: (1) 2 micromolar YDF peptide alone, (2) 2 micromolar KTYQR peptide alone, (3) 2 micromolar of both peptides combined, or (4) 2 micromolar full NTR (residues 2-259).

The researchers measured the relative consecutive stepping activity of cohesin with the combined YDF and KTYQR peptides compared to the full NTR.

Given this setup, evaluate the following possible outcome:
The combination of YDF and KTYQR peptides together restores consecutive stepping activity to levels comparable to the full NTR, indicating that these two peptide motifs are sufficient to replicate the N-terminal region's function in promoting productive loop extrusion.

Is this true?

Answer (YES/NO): NO